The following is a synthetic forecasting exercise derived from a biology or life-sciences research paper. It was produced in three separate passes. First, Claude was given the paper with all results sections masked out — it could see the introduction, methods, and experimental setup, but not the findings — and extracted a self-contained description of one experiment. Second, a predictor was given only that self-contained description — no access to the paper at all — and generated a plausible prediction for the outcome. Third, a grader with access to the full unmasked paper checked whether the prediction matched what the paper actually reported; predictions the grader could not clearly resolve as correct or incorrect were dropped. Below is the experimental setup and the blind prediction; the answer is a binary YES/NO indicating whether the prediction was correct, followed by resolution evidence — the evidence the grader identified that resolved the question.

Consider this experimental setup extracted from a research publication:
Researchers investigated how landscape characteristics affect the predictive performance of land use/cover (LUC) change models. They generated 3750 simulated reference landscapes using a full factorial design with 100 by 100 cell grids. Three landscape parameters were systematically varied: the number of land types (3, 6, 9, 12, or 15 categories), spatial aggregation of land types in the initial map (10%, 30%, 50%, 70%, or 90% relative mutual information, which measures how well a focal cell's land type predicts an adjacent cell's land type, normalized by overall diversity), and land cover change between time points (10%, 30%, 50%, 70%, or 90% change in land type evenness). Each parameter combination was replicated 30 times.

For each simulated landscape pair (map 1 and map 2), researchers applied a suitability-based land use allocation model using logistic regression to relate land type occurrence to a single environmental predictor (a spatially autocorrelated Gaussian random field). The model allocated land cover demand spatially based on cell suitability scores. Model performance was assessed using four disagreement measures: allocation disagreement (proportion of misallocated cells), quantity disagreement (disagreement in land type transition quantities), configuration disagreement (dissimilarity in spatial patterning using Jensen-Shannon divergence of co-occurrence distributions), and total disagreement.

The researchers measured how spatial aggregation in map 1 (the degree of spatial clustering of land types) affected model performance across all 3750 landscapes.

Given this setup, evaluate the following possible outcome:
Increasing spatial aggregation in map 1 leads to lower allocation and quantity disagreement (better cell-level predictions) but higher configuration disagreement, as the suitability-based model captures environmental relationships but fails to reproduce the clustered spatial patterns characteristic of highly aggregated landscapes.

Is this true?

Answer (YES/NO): NO